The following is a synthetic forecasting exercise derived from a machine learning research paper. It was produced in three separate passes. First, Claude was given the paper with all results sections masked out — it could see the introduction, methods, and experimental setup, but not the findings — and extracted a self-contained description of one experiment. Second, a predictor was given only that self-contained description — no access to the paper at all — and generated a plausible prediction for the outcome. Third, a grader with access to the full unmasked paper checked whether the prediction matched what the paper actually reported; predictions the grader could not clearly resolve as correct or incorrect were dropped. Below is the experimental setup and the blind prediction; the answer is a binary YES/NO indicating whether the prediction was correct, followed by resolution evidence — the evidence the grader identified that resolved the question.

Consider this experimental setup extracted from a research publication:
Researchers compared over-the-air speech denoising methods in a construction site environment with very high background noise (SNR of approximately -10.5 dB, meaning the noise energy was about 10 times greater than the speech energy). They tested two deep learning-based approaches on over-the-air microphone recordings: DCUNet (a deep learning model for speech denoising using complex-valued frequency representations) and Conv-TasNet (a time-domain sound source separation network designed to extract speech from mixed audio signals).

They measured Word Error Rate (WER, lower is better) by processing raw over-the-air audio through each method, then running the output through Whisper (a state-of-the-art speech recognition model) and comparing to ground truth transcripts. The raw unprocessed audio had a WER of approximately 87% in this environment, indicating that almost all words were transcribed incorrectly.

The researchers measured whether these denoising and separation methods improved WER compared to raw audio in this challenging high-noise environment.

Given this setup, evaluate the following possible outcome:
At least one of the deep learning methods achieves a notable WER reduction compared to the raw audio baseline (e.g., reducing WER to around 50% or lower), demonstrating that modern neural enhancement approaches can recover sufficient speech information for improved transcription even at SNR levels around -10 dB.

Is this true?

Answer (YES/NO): NO